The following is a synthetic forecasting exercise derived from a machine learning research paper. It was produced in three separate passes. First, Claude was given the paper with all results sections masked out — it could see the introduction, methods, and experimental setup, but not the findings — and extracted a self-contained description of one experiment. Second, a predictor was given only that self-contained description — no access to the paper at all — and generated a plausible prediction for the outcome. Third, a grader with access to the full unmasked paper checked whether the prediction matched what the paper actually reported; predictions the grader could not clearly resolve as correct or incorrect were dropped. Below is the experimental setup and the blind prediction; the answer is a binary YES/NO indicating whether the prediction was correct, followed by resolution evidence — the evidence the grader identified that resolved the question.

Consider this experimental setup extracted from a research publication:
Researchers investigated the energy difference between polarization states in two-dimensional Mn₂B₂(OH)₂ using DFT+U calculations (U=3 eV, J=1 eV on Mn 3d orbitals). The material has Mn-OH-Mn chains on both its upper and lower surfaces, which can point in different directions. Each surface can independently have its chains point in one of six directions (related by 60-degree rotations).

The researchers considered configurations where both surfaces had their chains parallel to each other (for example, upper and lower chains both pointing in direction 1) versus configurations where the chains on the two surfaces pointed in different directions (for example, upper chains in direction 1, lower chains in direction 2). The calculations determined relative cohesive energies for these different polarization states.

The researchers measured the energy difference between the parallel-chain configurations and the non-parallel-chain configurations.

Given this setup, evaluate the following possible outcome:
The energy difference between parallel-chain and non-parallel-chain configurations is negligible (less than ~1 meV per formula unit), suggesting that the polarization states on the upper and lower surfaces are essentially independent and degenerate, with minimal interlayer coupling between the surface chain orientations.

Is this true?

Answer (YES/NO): NO